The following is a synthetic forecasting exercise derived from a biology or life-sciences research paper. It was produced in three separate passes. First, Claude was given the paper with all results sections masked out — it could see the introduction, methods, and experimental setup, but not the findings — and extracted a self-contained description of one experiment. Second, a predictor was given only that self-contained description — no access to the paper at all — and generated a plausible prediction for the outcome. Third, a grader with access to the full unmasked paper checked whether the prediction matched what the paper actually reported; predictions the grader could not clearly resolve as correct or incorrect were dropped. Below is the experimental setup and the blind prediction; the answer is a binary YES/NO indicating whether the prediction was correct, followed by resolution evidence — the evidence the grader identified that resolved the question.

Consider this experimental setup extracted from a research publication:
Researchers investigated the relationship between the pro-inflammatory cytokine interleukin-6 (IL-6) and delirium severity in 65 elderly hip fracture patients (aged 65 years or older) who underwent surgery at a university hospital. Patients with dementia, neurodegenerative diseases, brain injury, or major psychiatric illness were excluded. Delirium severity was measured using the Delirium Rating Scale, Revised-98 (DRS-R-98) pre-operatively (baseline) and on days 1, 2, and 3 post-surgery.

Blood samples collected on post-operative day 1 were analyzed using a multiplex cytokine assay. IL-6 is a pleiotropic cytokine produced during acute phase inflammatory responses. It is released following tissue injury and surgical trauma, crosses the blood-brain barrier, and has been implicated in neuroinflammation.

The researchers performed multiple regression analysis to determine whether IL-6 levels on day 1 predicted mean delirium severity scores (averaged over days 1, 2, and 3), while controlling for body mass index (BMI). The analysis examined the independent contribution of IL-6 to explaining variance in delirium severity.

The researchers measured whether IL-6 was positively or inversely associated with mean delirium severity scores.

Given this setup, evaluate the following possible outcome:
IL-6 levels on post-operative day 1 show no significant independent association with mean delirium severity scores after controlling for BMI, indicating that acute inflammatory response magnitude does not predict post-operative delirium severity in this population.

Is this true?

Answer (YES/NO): NO